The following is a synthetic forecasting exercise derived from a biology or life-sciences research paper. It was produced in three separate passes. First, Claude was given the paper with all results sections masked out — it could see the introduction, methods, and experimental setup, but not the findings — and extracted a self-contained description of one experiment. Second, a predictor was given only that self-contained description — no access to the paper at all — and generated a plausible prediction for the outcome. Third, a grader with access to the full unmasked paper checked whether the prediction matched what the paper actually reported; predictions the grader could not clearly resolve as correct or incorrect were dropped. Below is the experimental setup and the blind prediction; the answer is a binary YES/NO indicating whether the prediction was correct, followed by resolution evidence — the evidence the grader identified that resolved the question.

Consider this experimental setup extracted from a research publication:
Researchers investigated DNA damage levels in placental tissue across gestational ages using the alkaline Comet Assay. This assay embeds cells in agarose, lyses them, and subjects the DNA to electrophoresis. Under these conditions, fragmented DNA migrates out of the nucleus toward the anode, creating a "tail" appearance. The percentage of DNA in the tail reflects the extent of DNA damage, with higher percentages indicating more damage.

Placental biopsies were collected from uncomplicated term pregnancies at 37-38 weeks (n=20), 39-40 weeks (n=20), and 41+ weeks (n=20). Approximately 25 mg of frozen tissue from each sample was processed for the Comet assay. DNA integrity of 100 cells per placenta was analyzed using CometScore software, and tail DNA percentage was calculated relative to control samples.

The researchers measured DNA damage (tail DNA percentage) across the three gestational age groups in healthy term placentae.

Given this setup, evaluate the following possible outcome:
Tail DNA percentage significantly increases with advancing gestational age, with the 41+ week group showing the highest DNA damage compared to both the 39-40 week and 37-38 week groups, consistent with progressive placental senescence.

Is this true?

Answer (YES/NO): YES